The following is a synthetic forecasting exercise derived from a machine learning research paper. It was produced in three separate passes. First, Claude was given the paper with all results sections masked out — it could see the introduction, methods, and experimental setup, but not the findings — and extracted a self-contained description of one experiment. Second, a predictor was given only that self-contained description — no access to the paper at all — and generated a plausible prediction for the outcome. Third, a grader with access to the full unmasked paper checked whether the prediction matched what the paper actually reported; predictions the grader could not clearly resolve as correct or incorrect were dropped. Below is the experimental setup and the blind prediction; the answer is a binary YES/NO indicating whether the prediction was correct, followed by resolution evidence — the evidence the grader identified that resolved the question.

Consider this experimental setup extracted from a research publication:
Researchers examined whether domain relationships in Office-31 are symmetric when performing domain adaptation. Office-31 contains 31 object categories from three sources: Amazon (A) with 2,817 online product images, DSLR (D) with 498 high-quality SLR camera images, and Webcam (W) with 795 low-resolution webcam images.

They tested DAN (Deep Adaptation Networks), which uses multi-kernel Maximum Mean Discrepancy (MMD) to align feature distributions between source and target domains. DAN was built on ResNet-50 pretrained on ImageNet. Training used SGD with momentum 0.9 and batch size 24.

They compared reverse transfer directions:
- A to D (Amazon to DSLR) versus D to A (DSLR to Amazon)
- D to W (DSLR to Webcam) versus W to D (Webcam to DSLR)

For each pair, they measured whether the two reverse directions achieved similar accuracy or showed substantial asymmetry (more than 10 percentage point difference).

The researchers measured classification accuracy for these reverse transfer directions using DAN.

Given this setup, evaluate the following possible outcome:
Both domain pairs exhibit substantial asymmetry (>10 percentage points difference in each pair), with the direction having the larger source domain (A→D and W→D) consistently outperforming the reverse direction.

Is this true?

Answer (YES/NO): NO